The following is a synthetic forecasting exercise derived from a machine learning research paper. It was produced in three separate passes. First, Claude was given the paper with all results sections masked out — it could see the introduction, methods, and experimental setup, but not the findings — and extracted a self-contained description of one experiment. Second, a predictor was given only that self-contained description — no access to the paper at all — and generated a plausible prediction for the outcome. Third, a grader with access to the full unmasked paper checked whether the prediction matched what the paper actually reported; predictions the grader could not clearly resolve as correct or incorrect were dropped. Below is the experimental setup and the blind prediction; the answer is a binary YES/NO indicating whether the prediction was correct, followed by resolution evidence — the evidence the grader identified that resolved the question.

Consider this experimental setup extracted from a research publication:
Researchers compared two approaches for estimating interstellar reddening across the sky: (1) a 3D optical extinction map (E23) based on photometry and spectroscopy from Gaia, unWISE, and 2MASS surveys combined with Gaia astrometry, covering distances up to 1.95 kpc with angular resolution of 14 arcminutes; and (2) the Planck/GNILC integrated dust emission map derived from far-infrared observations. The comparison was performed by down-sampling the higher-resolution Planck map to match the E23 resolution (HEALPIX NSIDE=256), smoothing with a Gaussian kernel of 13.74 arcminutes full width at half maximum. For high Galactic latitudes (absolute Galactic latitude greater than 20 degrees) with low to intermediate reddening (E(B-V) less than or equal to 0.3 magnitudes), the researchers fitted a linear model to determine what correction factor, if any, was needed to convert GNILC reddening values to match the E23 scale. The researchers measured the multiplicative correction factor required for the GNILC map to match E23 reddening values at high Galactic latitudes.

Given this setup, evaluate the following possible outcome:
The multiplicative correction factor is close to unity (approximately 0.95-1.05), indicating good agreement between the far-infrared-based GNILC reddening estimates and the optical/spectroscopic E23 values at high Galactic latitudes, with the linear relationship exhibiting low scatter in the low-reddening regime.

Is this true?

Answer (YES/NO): NO